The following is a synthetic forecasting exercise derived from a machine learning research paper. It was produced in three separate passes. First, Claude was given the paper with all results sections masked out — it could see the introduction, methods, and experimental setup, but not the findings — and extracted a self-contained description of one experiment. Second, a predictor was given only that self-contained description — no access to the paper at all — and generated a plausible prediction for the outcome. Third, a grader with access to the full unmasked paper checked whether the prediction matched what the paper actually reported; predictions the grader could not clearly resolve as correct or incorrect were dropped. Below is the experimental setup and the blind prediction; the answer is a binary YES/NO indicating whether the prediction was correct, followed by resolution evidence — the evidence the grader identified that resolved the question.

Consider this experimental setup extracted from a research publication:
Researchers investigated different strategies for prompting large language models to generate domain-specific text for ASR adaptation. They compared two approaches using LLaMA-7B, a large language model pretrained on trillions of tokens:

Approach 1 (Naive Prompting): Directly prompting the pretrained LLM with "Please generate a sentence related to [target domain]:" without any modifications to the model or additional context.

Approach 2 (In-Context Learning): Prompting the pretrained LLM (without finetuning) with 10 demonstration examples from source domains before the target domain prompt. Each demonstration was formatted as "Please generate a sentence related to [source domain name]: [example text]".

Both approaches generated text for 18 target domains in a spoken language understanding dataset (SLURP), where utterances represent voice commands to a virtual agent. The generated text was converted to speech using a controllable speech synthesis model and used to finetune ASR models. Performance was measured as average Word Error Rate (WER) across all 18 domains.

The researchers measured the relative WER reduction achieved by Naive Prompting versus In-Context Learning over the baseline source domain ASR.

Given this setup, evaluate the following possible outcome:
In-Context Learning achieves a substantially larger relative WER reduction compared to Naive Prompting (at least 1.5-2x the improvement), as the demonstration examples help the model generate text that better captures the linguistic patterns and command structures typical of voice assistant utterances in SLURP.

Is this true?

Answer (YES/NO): YES